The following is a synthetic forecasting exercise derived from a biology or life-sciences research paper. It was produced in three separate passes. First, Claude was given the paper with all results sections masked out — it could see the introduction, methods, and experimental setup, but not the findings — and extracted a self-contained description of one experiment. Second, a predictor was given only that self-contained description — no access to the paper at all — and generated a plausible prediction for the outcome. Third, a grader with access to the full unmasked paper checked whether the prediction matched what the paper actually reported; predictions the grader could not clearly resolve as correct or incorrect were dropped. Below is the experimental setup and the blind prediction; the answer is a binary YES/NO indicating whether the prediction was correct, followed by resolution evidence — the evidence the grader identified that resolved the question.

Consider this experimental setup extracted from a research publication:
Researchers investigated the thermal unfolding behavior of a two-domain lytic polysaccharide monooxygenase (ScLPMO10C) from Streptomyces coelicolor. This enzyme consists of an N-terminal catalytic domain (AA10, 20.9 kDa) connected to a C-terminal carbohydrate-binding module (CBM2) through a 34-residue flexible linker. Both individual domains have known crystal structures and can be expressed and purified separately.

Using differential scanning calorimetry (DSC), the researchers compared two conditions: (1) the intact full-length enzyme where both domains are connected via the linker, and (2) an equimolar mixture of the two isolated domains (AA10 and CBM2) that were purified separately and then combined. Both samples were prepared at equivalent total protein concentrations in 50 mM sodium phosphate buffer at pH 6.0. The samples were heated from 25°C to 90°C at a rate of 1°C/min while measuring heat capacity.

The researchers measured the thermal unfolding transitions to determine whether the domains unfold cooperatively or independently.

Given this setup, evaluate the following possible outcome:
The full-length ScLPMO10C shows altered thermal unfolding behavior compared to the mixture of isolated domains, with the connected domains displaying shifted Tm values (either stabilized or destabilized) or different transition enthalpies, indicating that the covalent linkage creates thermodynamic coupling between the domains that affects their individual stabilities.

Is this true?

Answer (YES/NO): YES